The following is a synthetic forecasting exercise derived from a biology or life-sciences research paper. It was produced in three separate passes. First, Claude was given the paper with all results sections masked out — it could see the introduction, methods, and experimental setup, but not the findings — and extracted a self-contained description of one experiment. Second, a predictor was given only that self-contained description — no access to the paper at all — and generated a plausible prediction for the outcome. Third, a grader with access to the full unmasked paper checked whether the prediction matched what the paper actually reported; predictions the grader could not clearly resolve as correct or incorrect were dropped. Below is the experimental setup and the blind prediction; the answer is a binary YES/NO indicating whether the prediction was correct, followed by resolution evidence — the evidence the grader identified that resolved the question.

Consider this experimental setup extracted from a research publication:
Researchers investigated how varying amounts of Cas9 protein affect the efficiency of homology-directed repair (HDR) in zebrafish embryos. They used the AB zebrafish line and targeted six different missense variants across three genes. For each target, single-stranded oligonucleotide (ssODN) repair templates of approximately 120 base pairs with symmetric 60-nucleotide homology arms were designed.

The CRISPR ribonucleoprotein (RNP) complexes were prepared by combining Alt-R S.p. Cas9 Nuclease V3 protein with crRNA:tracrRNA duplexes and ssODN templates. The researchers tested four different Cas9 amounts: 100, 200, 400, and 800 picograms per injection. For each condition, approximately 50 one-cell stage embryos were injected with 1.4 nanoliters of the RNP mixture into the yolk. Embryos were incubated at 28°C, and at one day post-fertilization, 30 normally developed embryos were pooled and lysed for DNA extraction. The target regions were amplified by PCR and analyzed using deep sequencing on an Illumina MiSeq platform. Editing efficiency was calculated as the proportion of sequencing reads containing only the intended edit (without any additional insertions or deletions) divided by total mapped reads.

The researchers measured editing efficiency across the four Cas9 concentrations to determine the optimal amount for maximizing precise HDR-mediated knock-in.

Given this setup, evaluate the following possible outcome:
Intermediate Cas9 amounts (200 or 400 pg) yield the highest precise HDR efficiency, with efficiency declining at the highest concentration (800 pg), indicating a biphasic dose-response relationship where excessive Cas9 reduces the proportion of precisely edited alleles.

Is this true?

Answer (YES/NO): NO